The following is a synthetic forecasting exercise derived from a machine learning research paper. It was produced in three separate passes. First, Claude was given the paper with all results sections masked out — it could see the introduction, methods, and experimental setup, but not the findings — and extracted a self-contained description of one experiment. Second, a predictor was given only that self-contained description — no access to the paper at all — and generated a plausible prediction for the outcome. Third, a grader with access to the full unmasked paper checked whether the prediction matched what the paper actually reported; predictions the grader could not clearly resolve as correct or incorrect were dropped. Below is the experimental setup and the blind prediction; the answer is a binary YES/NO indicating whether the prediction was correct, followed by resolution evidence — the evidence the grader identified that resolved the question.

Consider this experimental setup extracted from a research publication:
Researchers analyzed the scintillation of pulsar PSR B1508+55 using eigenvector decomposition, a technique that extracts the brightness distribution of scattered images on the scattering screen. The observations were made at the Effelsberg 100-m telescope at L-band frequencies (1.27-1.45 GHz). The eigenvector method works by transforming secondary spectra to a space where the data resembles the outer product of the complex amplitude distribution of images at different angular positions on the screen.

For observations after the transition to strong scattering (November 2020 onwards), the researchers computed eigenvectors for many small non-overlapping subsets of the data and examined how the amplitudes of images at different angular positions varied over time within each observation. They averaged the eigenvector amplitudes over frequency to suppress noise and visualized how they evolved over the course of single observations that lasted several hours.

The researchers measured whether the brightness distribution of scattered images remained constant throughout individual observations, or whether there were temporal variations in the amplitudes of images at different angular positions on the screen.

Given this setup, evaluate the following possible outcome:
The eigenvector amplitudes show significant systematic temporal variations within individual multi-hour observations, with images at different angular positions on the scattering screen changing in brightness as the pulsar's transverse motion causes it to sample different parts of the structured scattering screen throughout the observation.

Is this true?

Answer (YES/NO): NO